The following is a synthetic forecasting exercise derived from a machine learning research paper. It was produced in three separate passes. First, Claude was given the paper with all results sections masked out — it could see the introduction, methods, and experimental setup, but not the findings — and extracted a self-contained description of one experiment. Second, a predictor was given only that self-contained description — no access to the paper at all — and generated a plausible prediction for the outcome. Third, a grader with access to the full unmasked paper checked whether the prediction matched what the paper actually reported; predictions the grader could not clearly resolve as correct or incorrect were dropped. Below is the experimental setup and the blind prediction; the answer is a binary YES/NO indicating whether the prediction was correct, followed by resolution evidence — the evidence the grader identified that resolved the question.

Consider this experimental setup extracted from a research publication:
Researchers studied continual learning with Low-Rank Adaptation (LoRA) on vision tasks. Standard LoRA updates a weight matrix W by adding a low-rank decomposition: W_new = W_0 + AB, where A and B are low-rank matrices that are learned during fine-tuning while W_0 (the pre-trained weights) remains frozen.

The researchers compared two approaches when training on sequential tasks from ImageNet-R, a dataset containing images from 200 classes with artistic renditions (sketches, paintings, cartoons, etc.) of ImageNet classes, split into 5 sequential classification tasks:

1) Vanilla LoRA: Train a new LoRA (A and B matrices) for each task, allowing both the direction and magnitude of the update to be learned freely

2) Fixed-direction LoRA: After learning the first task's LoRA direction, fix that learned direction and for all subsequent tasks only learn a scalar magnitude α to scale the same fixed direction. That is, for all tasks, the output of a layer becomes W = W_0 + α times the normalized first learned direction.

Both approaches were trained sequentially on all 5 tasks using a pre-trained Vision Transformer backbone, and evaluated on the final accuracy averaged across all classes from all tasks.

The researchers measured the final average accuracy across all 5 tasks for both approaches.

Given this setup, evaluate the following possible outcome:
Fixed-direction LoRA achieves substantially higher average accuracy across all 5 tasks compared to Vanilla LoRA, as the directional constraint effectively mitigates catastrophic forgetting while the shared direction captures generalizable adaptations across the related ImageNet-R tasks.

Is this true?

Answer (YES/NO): YES